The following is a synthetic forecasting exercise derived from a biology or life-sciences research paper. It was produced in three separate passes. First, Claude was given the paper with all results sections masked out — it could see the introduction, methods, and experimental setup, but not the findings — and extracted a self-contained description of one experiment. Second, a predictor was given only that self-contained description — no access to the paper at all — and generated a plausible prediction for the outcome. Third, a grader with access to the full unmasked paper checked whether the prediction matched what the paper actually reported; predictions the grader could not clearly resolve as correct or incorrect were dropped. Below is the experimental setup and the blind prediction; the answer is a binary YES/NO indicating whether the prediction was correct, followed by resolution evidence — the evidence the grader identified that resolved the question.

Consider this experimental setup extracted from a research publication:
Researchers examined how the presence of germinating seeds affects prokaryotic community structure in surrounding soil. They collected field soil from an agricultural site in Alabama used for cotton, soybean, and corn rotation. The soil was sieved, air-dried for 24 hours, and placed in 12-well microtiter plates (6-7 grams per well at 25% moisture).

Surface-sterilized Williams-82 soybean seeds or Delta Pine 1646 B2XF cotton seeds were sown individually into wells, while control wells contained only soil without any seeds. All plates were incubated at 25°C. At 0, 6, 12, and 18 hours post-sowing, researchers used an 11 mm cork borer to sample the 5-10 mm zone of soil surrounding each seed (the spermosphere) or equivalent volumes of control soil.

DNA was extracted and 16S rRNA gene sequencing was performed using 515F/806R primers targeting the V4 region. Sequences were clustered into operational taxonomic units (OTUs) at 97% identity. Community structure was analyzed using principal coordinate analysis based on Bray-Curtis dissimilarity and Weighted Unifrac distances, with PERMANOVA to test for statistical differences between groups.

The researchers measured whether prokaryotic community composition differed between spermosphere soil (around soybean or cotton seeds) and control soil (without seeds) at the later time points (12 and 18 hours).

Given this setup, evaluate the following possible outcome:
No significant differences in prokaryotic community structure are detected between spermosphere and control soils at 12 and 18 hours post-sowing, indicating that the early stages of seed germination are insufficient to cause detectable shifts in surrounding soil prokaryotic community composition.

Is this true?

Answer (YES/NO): NO